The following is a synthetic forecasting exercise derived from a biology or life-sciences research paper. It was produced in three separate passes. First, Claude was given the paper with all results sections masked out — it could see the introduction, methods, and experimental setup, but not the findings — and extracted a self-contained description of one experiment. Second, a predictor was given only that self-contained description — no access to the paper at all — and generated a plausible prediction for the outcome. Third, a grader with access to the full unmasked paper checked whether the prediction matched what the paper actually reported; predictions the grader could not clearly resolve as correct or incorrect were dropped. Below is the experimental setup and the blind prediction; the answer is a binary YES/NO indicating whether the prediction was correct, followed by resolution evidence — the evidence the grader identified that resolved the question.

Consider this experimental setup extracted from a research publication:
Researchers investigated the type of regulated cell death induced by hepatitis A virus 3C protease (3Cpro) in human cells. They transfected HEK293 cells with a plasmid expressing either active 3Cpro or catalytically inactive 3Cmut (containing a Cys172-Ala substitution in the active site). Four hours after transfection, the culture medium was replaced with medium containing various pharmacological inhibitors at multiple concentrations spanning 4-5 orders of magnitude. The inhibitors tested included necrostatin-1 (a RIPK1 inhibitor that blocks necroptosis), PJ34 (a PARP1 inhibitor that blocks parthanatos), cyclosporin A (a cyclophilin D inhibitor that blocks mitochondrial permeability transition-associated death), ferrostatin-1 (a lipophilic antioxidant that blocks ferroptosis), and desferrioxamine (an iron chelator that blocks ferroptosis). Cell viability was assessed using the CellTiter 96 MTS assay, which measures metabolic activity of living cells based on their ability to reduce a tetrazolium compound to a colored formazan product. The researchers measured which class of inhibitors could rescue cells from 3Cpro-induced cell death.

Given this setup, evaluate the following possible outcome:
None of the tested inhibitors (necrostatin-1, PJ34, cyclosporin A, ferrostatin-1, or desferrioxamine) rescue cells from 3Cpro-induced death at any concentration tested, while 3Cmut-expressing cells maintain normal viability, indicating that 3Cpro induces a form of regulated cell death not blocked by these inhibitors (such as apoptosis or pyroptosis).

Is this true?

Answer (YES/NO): NO